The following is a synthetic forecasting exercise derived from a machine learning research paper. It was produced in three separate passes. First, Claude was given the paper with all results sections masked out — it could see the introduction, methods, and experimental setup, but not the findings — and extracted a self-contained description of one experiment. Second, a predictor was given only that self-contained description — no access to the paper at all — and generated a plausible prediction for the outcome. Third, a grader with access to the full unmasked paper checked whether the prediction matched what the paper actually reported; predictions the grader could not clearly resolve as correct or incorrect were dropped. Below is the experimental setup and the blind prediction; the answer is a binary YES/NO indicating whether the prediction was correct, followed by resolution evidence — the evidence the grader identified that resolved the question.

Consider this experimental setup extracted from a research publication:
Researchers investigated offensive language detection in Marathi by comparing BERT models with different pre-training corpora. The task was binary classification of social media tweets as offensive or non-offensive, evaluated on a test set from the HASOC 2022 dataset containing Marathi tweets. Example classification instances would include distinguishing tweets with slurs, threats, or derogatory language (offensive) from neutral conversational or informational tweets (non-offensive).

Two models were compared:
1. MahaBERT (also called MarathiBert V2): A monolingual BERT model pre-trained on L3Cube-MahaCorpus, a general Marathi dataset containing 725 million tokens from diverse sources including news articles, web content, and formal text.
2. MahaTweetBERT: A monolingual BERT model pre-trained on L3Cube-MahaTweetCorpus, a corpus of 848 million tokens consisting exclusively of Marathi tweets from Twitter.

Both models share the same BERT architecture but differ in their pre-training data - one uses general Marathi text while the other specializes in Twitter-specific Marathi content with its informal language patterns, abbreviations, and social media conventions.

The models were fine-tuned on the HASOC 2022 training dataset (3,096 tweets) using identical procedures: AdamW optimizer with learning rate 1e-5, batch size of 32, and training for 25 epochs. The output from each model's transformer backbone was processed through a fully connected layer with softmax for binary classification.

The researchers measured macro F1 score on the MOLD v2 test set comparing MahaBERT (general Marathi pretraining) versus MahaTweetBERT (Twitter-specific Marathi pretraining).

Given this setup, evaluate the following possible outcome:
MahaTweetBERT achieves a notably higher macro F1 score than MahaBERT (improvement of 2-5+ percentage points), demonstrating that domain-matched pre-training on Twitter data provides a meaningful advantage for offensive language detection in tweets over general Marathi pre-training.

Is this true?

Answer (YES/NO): NO